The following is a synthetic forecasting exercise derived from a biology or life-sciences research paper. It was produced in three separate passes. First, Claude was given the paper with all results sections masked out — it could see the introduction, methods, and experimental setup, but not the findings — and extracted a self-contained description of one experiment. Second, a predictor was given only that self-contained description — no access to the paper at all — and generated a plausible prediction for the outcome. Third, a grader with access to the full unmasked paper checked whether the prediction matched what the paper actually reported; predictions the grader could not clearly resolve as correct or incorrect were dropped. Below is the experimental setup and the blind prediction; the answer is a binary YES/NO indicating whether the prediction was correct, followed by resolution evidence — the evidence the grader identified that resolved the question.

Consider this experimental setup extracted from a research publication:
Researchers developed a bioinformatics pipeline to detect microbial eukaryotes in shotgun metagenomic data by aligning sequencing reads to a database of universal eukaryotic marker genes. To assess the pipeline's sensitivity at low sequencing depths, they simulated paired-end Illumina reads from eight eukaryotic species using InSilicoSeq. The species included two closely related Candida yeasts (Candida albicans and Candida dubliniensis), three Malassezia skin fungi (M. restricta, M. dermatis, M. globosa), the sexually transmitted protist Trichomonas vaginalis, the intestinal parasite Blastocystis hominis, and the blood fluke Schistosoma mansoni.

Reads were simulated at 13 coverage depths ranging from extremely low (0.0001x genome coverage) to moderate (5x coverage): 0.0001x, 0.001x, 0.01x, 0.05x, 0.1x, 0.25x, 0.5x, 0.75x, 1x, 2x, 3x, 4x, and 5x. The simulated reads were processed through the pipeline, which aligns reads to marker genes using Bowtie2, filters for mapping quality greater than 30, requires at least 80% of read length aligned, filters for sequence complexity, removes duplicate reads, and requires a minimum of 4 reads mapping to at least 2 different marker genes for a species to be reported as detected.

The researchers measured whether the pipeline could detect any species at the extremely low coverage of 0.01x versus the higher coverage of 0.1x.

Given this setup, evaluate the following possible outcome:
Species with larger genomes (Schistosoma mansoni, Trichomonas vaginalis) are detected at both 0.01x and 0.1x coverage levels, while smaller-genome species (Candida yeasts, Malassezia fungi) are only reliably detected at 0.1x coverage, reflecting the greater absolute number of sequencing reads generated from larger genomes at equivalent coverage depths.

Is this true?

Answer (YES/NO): NO